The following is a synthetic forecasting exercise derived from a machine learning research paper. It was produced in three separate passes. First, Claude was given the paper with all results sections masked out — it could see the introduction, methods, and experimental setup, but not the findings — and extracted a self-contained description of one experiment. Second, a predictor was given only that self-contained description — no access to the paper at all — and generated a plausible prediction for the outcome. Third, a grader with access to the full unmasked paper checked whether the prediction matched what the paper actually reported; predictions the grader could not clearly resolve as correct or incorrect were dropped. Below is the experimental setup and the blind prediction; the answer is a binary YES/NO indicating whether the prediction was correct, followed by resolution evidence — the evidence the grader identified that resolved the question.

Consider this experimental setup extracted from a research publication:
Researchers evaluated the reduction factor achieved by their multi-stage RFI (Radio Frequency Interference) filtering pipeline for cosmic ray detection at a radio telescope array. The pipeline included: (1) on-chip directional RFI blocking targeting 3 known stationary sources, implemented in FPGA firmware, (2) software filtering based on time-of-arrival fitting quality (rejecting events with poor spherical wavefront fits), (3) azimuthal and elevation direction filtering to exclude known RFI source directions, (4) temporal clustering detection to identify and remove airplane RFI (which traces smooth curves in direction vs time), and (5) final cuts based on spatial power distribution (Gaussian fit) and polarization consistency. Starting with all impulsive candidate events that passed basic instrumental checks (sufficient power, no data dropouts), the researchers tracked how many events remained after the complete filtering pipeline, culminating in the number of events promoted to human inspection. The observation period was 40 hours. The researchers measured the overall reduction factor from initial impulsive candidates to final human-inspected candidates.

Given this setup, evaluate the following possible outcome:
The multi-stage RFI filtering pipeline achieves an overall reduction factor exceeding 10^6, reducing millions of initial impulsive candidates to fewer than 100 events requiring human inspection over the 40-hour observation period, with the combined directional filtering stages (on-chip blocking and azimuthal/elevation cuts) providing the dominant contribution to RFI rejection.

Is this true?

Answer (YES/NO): NO